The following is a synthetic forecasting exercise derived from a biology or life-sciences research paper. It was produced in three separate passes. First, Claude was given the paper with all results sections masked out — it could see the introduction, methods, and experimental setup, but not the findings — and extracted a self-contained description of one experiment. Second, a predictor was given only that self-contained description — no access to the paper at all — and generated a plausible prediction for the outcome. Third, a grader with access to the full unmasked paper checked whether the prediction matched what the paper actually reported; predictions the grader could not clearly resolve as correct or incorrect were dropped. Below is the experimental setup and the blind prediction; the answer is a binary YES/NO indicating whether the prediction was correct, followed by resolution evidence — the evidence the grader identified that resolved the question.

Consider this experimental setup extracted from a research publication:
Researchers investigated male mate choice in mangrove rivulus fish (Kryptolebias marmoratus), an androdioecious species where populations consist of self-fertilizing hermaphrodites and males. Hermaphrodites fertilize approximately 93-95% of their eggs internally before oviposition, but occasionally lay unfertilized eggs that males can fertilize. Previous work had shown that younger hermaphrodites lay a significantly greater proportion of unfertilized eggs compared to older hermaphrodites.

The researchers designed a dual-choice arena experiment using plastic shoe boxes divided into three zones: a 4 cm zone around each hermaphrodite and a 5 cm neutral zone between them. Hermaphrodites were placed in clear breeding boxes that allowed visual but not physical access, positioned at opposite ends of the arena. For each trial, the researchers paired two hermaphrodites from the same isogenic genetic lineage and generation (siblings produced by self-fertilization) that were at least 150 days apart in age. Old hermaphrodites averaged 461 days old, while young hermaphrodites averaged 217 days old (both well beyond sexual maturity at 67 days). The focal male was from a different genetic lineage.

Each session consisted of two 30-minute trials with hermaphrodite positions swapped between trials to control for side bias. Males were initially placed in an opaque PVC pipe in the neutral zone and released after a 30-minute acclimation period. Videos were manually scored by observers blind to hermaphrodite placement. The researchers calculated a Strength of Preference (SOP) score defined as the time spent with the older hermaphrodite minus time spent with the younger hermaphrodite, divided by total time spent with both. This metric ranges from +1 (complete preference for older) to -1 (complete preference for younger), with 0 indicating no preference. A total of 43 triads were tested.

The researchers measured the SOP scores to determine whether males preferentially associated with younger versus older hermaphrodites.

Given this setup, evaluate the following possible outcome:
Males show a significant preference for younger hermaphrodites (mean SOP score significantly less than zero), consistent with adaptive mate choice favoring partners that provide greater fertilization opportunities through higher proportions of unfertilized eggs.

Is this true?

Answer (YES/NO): NO